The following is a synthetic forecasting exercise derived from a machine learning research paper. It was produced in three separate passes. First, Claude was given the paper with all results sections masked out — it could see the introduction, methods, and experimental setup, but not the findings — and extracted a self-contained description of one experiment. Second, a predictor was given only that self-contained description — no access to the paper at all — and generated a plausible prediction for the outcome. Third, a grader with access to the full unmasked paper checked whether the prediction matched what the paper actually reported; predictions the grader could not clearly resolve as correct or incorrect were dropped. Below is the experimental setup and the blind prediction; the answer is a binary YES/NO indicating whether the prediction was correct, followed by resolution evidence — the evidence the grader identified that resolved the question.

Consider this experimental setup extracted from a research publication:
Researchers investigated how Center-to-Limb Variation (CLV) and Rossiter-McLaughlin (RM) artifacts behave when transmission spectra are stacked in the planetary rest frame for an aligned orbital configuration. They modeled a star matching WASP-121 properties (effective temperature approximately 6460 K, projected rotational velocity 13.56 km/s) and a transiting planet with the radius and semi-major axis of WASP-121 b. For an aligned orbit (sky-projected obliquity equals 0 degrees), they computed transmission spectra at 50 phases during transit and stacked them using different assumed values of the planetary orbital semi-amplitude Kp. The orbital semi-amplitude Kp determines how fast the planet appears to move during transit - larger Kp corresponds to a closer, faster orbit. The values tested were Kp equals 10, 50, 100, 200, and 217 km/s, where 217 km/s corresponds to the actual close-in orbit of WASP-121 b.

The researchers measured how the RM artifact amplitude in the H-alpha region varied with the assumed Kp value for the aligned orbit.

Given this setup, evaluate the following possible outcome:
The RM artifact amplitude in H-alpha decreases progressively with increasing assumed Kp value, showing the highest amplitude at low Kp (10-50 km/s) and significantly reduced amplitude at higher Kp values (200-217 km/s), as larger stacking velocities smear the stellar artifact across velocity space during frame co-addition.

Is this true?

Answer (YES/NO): NO